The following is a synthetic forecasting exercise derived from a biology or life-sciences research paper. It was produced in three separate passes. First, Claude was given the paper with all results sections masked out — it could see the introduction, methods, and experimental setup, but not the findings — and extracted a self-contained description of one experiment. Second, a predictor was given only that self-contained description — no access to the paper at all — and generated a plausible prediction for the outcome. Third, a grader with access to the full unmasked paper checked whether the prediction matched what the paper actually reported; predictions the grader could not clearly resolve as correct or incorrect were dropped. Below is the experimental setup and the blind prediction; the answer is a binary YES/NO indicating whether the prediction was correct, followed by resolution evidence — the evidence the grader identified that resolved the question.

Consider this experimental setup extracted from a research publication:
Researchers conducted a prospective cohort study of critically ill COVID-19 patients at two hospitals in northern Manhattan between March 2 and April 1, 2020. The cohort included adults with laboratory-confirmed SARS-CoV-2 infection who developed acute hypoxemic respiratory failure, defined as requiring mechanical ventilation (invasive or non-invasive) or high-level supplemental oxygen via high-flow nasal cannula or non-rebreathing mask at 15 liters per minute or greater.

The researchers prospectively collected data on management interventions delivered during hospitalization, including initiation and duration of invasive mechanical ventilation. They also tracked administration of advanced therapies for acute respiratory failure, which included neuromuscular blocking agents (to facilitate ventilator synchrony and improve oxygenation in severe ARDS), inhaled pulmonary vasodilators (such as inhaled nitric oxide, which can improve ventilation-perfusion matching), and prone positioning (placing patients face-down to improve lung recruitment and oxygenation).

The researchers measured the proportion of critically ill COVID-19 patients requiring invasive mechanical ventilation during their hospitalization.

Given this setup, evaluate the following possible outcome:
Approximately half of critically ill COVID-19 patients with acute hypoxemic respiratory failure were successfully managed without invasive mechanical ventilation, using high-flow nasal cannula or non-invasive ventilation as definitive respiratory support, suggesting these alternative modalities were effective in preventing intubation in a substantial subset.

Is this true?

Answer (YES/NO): NO